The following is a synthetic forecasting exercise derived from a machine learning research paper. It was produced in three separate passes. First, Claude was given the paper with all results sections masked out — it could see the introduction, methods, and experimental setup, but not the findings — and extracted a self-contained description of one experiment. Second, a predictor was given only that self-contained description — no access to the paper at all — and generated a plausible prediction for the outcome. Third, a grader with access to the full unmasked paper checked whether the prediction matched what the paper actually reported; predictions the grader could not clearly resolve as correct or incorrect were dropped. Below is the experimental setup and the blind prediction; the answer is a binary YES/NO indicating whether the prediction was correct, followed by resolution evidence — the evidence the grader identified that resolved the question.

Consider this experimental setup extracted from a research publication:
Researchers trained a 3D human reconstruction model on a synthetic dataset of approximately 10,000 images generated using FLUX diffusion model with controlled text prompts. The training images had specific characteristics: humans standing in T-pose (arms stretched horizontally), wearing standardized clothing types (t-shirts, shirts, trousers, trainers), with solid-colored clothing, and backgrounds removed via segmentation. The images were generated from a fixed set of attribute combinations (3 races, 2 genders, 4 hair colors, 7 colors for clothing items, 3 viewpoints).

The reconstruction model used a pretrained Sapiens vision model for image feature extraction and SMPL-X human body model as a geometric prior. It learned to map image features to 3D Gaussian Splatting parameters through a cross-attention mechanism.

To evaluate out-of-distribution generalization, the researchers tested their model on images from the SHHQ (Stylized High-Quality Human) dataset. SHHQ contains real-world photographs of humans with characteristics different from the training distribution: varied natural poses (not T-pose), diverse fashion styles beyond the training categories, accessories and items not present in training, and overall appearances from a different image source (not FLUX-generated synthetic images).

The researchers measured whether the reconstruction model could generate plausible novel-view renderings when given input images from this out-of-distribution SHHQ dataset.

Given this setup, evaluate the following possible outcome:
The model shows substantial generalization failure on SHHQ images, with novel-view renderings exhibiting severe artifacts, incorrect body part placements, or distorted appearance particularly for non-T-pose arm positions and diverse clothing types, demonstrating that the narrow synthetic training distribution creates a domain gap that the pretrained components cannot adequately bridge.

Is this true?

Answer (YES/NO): NO